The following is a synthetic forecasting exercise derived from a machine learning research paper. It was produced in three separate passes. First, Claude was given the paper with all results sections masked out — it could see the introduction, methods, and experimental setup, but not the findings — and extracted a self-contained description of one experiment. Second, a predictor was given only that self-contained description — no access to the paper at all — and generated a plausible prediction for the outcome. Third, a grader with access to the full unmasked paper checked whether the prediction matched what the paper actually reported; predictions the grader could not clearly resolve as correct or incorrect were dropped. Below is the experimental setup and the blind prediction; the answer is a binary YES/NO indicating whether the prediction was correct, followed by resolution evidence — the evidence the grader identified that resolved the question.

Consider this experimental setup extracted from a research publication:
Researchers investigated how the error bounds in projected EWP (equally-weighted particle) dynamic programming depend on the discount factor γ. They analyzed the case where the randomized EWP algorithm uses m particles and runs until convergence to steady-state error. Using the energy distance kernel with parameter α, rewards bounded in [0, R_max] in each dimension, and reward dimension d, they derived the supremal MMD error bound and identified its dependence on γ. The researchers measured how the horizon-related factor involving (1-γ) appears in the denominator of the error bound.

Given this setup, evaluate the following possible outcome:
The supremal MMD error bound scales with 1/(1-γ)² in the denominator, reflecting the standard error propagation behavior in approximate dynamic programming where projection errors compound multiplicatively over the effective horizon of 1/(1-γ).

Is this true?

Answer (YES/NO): YES